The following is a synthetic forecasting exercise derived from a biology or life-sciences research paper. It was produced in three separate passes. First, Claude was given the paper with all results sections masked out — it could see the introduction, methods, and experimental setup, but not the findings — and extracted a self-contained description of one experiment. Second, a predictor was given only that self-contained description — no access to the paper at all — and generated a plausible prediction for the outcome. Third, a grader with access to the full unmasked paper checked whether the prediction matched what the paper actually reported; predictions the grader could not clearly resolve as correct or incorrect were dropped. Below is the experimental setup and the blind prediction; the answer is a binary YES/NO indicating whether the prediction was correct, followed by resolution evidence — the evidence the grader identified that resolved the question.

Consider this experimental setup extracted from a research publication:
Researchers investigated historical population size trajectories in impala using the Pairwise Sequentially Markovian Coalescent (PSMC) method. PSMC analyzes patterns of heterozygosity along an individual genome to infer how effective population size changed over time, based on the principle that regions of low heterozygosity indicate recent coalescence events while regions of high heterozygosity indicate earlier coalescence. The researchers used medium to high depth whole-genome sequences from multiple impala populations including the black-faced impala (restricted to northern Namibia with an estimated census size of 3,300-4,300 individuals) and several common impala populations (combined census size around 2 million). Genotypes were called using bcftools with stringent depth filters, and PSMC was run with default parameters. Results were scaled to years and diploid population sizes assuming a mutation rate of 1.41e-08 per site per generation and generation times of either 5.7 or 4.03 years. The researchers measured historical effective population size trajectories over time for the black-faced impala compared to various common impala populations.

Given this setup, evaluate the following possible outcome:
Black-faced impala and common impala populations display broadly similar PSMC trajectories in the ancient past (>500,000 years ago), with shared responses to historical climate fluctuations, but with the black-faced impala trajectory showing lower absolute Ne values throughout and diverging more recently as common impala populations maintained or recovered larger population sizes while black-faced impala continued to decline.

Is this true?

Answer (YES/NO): NO